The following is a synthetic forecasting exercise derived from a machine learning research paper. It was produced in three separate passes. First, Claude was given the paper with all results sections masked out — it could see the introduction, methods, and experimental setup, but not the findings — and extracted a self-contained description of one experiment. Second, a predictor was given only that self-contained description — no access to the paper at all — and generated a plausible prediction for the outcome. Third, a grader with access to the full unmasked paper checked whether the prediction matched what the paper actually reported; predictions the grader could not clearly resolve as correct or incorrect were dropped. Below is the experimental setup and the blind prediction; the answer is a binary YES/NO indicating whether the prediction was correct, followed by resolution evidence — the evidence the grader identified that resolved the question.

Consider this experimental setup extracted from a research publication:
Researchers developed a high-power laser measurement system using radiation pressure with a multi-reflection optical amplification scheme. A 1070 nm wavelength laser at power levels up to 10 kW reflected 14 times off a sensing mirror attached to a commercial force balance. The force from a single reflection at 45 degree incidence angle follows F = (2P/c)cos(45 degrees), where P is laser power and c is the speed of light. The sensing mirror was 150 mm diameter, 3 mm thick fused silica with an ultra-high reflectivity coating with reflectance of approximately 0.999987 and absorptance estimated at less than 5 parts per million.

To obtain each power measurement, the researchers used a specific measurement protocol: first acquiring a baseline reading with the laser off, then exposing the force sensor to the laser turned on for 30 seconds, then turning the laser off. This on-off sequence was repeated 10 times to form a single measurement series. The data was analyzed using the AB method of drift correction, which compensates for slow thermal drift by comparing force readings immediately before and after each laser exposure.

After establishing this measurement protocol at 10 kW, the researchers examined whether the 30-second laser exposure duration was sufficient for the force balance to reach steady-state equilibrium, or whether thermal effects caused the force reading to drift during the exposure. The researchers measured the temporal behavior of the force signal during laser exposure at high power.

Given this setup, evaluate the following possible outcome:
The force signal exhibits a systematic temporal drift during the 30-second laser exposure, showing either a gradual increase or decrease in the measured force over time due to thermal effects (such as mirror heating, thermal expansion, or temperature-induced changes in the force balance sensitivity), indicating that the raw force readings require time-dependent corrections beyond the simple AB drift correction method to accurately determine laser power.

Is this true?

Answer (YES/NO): NO